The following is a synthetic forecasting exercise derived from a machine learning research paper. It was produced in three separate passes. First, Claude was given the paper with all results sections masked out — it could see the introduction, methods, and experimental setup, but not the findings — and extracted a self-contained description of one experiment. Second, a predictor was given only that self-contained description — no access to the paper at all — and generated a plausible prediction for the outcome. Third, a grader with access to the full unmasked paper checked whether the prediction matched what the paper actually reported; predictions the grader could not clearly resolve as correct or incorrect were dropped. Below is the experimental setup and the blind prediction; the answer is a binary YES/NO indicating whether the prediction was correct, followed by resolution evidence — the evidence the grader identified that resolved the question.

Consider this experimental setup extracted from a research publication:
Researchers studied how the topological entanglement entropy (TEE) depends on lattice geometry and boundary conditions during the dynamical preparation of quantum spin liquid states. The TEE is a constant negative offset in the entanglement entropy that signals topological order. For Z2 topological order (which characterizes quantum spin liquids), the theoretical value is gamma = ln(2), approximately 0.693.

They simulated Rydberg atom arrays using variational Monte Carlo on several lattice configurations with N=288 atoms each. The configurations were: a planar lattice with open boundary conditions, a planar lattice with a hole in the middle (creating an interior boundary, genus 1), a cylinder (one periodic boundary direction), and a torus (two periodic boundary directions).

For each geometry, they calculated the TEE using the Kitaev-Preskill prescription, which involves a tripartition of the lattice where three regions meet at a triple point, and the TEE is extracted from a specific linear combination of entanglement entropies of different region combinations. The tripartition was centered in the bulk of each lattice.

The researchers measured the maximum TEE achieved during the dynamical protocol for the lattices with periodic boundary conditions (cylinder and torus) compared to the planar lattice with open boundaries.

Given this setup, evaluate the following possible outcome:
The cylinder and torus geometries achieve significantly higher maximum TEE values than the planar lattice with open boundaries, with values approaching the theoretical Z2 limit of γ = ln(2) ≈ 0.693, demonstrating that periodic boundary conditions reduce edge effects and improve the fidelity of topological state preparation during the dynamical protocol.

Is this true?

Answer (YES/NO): NO